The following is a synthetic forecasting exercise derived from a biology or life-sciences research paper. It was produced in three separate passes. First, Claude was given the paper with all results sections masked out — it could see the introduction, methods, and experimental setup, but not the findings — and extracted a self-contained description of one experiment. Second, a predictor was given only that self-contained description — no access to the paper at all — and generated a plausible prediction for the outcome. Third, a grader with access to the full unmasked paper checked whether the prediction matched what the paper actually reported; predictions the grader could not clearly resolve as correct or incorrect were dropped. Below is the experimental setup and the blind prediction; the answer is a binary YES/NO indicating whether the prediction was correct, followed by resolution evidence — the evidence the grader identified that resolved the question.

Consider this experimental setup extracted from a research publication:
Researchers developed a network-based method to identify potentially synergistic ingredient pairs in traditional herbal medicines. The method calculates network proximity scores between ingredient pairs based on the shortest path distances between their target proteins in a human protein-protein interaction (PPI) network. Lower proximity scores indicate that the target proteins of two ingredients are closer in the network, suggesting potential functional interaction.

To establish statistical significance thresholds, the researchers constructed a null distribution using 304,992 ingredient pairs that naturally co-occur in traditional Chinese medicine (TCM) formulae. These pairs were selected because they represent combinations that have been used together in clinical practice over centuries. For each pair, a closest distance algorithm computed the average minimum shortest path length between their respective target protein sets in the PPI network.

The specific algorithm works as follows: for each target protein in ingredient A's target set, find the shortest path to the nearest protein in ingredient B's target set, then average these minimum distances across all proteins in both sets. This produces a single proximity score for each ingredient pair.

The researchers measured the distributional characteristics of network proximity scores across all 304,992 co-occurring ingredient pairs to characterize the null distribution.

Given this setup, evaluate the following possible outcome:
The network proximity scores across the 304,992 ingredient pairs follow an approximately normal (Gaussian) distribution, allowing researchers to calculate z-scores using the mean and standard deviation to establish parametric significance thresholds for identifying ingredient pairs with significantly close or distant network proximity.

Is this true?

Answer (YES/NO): YES